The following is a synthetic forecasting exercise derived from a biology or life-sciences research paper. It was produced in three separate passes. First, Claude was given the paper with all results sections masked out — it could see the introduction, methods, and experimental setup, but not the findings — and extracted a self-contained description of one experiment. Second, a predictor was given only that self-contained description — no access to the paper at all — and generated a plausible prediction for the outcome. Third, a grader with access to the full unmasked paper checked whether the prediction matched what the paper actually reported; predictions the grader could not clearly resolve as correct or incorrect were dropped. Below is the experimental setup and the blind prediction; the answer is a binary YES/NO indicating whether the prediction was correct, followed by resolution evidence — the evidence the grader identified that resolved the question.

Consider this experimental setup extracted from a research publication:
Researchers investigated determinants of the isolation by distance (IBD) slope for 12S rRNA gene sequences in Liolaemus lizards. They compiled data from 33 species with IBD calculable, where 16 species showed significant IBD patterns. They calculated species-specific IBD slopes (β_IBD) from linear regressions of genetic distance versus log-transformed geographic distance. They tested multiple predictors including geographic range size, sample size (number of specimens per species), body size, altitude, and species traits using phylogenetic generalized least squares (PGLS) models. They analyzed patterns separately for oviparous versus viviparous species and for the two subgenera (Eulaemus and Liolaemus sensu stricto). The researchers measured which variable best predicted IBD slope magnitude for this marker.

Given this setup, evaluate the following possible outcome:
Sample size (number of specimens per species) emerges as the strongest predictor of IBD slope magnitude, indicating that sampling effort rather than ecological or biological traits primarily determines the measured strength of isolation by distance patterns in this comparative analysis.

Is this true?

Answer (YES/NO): YES